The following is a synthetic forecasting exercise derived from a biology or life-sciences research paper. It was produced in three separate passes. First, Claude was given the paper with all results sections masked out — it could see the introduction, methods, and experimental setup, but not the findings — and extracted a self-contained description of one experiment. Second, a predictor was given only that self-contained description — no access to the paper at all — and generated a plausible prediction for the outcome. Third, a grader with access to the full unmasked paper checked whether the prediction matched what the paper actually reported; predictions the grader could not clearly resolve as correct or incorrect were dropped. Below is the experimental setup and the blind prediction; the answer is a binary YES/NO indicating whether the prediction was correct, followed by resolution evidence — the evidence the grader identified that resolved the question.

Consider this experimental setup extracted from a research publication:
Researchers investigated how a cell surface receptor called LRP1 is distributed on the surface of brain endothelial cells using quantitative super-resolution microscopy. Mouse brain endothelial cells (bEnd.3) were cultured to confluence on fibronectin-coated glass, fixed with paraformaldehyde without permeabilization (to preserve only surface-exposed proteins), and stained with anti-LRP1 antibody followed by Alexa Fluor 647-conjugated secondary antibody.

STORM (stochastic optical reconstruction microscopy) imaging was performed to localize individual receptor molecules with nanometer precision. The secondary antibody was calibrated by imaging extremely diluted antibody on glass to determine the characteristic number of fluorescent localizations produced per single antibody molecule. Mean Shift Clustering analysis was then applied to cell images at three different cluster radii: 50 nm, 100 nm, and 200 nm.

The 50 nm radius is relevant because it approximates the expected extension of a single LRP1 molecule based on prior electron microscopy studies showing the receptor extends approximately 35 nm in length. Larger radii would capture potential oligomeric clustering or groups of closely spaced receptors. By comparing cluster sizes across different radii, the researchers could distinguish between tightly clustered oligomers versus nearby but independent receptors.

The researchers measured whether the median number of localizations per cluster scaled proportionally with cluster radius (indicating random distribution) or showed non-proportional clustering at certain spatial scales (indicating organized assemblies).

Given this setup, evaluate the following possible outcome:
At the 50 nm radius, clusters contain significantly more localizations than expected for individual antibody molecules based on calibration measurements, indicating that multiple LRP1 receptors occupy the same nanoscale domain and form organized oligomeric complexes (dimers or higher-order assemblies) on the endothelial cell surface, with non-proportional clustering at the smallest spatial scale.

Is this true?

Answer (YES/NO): YES